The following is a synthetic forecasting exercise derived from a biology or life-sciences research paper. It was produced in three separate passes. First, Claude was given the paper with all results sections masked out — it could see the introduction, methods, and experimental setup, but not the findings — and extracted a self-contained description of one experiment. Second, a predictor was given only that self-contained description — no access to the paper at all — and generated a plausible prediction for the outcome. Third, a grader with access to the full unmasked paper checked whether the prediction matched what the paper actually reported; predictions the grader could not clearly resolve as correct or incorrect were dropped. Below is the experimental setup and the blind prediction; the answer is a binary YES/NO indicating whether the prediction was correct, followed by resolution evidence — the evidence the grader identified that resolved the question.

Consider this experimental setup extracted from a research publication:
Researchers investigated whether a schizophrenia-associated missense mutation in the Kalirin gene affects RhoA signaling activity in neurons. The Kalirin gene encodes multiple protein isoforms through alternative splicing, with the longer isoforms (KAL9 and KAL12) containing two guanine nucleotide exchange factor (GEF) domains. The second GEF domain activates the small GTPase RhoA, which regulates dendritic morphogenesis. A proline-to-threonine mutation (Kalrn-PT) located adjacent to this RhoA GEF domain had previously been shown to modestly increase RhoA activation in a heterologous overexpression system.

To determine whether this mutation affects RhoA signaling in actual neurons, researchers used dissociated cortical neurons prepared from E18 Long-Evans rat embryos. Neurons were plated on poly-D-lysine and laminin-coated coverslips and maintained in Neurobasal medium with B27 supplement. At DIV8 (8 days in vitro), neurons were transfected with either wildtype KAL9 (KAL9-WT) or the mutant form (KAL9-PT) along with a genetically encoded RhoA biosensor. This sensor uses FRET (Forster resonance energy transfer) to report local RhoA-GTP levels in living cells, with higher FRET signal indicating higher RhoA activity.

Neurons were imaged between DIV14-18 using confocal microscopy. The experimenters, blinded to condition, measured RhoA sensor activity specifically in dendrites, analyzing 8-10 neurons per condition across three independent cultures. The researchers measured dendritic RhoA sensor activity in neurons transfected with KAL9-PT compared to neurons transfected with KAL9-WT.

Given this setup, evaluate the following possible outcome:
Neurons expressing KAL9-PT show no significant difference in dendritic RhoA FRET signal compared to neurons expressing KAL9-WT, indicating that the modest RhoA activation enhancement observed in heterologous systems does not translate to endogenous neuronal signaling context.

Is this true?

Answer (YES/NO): NO